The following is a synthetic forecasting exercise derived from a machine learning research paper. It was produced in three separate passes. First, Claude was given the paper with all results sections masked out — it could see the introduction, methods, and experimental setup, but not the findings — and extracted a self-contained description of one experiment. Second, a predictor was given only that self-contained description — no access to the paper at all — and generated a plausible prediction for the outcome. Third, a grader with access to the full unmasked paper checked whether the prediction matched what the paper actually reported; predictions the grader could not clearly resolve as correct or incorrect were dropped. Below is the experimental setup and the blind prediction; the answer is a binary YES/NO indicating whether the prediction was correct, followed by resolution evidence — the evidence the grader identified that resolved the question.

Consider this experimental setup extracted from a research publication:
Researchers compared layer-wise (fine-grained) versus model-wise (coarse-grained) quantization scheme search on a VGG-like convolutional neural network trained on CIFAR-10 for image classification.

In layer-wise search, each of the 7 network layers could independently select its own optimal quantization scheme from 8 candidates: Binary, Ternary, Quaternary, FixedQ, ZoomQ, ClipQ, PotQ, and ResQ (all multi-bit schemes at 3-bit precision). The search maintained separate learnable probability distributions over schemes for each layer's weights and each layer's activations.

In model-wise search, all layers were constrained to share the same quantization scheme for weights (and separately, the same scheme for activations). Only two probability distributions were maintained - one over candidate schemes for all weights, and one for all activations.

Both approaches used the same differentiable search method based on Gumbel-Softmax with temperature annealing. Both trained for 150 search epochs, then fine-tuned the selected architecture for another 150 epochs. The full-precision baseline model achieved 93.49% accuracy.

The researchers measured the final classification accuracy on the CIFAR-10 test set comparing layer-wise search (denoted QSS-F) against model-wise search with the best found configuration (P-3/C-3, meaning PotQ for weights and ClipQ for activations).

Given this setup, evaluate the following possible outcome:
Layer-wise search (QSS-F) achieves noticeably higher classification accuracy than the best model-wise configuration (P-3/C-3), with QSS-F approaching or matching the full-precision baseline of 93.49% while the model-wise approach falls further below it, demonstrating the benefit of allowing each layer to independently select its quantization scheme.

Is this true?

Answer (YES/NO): NO